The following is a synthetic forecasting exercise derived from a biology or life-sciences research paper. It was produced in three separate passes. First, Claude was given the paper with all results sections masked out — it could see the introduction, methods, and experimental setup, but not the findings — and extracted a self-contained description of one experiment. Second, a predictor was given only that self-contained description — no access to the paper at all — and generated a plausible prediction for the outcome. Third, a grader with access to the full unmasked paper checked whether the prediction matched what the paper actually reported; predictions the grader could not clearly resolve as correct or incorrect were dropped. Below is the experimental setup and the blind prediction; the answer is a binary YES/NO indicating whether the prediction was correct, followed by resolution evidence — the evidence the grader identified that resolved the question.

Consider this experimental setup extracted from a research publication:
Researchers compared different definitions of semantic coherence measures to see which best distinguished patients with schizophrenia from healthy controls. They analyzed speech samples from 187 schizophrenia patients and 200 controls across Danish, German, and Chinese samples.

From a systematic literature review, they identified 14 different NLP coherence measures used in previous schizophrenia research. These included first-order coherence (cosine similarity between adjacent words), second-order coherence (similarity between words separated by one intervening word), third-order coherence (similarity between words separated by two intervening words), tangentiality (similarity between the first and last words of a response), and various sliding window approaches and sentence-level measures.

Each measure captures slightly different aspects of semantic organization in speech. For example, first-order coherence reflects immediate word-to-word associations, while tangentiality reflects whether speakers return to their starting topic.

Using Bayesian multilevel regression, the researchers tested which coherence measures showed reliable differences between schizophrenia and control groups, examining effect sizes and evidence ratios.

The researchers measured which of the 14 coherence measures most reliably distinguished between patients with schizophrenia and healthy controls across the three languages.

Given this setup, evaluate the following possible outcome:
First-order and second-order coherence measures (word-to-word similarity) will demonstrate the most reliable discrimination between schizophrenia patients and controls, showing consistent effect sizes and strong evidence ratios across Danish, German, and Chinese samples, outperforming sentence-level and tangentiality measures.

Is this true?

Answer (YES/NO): NO